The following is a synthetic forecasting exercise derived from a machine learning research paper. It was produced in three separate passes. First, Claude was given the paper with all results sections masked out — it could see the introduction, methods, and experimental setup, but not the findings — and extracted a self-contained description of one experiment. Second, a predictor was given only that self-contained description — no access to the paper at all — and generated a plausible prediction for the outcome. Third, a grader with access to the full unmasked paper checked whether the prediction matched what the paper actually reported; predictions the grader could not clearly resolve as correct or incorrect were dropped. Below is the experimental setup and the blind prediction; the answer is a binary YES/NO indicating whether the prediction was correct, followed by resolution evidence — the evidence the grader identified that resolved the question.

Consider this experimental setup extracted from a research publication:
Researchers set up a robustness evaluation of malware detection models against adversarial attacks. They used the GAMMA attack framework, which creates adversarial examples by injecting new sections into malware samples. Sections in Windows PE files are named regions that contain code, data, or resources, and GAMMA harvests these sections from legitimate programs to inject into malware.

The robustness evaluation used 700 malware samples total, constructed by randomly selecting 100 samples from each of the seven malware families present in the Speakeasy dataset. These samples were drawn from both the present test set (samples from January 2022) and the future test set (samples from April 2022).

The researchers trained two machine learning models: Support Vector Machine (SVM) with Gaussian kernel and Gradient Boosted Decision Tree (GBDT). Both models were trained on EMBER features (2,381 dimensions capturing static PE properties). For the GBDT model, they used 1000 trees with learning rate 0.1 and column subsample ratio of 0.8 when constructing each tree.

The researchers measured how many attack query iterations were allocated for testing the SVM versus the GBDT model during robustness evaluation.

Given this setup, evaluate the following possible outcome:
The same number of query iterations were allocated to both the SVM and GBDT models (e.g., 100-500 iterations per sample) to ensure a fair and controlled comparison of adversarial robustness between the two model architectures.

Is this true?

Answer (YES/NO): NO